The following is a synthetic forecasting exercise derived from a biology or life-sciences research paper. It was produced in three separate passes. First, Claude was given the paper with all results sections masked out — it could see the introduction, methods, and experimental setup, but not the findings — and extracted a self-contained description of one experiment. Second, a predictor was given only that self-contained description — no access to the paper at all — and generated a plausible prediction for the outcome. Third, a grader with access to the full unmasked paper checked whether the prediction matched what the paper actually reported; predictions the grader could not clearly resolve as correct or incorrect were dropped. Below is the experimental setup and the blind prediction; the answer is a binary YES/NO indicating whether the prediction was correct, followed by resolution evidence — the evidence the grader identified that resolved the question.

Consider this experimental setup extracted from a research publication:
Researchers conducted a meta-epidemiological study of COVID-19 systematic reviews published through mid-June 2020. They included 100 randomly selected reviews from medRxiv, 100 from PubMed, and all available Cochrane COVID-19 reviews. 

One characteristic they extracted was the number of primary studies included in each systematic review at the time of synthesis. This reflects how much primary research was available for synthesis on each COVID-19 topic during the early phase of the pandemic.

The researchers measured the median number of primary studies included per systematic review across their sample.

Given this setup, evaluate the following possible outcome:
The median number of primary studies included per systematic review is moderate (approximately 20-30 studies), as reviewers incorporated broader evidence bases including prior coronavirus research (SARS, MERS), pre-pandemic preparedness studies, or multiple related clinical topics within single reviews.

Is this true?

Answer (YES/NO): YES